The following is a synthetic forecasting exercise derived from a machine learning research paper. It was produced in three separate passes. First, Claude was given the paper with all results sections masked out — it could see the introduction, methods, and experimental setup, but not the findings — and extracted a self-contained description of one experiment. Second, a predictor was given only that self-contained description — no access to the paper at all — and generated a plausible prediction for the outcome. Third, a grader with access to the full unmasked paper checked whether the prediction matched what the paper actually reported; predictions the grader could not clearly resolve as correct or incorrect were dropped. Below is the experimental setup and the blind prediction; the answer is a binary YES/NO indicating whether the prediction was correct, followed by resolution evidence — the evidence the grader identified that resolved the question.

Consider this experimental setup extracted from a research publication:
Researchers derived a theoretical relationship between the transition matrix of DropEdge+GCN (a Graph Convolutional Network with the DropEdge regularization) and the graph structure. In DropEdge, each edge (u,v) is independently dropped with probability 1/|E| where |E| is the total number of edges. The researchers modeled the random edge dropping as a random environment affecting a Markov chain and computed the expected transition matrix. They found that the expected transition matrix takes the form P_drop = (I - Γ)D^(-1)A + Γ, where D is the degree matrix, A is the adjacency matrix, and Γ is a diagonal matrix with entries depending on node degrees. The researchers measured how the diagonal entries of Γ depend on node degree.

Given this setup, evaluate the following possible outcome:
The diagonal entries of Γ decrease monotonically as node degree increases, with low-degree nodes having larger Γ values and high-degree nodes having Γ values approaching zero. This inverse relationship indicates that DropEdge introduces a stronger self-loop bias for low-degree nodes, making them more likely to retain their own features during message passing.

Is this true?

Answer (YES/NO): YES